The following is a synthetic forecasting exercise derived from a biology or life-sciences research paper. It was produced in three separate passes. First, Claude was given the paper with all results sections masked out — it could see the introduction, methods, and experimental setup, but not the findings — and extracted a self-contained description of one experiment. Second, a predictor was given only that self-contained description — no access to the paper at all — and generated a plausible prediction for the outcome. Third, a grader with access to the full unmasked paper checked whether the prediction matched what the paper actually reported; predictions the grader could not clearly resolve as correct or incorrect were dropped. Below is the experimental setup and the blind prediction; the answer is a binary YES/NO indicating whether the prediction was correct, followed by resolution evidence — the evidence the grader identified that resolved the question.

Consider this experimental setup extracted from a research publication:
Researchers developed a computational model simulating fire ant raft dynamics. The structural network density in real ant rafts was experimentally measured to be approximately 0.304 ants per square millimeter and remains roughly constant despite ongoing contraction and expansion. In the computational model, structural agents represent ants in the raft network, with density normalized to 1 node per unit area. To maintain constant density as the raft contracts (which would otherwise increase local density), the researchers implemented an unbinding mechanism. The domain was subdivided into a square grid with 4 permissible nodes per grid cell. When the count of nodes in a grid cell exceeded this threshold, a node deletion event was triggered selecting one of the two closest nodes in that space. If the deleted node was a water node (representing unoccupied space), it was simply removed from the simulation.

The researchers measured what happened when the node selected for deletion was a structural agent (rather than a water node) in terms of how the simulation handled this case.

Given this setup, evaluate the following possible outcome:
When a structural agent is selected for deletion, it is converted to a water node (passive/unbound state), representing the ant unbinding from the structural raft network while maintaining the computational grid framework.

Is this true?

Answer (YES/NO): NO